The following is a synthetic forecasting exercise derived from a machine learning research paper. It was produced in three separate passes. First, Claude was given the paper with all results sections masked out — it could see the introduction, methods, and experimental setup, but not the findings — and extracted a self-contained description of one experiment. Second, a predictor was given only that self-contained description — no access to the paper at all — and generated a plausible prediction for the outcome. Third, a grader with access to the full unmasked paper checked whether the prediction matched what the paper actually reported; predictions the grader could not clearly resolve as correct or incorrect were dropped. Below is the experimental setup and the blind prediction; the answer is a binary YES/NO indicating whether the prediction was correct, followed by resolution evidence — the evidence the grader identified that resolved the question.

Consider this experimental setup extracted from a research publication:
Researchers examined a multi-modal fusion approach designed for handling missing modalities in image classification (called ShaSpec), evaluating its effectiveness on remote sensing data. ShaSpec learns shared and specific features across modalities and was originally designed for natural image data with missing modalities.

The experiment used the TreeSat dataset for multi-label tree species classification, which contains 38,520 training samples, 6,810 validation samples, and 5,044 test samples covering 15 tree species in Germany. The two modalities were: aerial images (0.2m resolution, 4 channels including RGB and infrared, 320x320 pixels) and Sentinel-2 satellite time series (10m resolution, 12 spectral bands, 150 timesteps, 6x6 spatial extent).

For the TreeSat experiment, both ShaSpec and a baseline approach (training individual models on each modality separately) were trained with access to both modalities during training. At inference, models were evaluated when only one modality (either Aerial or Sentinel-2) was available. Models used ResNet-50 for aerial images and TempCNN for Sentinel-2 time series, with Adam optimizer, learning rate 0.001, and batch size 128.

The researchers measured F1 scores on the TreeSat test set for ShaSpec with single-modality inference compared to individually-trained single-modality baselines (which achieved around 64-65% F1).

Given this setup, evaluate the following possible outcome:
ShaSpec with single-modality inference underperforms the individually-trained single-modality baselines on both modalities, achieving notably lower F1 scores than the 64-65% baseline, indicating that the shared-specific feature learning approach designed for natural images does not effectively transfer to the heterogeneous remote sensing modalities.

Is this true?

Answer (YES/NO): YES